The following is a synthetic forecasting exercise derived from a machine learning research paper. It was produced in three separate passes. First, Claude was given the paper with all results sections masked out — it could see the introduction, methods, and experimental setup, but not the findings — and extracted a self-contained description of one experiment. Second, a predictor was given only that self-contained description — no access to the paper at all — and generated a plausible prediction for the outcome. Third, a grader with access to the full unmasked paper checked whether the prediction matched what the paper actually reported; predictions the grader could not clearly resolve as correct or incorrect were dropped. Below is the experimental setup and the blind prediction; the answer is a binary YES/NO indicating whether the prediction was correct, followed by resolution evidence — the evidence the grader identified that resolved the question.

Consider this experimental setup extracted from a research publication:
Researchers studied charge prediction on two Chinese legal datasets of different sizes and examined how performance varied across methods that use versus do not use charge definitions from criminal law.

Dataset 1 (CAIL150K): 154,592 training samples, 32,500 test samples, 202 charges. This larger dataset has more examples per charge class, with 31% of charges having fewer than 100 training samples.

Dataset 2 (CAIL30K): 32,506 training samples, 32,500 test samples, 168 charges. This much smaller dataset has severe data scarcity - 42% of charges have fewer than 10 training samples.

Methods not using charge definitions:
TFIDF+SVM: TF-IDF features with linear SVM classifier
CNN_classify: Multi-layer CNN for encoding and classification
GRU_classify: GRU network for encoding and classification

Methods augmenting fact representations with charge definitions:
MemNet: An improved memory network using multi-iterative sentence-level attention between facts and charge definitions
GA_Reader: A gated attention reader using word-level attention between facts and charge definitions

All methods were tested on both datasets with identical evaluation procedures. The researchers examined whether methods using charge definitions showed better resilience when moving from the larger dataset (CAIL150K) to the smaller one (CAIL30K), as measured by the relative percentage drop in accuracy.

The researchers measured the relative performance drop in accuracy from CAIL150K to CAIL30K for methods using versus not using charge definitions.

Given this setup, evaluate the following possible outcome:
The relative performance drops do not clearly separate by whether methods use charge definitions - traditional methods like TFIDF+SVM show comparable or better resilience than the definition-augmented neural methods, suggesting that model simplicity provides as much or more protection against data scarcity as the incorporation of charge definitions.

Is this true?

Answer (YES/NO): NO